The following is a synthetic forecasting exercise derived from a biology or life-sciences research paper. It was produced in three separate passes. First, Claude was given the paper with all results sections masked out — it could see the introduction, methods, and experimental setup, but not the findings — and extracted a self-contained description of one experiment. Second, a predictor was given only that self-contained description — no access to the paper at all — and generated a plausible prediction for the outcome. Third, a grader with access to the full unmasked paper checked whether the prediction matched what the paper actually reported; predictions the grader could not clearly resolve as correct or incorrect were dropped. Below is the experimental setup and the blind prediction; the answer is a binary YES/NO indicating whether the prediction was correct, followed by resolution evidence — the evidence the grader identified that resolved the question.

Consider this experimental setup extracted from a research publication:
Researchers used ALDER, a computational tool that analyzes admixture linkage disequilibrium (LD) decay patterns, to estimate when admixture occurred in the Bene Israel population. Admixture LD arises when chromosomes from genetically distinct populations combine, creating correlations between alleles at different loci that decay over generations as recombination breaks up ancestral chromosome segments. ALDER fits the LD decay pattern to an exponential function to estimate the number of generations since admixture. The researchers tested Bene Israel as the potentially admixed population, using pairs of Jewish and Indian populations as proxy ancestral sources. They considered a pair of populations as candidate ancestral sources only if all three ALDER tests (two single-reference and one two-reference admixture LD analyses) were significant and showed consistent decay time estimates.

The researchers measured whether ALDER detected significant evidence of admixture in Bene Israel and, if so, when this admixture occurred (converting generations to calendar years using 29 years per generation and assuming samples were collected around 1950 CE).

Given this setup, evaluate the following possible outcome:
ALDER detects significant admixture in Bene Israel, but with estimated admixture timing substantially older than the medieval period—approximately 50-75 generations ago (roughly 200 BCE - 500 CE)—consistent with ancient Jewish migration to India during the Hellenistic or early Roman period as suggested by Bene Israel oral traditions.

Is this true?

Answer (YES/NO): NO